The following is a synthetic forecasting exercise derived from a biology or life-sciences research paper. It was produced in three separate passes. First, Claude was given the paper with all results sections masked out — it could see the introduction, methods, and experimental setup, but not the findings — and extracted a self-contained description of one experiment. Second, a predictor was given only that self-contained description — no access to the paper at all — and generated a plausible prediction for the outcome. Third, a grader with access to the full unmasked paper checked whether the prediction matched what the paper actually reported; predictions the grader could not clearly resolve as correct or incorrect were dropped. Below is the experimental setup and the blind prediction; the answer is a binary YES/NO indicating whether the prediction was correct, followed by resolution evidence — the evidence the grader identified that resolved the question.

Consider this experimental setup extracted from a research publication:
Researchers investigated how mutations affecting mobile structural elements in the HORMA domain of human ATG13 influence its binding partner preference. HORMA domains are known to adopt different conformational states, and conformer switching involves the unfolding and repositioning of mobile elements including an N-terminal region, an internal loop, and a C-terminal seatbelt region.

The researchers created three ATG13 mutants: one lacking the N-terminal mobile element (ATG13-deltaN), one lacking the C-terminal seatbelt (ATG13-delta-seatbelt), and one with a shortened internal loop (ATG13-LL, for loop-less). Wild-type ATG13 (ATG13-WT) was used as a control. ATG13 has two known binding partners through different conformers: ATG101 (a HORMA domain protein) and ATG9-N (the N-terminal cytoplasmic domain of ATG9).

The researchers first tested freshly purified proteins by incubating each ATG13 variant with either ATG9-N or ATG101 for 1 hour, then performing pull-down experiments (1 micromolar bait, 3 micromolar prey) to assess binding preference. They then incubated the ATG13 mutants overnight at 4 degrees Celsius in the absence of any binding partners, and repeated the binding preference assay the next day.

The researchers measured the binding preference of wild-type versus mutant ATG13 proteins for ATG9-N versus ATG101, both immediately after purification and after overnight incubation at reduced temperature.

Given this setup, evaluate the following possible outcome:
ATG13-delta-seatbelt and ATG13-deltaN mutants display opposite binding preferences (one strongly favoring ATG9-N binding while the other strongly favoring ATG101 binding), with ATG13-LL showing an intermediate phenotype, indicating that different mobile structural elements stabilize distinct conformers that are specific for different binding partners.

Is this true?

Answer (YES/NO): NO